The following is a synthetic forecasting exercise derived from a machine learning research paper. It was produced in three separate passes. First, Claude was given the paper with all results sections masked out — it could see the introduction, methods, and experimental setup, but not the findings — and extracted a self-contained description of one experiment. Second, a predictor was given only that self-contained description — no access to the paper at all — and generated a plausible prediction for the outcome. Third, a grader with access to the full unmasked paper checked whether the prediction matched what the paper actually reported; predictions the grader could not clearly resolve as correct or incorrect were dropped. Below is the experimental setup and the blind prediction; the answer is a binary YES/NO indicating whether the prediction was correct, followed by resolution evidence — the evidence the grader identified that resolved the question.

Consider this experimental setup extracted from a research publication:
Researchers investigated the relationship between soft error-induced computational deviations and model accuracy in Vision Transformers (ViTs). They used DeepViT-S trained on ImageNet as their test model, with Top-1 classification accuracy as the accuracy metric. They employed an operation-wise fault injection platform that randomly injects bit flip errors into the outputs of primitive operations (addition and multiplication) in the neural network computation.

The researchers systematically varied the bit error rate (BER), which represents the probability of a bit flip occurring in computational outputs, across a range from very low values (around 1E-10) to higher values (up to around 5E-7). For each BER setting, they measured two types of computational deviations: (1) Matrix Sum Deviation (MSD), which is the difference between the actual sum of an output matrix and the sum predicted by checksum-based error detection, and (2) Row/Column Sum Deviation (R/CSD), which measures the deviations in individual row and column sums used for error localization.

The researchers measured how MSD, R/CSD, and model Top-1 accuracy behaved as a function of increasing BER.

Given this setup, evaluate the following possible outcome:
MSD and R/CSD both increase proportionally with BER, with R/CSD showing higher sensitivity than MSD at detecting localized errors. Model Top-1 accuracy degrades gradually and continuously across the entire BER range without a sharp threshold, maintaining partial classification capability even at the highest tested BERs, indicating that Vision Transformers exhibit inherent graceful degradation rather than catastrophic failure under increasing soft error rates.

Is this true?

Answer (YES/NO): NO